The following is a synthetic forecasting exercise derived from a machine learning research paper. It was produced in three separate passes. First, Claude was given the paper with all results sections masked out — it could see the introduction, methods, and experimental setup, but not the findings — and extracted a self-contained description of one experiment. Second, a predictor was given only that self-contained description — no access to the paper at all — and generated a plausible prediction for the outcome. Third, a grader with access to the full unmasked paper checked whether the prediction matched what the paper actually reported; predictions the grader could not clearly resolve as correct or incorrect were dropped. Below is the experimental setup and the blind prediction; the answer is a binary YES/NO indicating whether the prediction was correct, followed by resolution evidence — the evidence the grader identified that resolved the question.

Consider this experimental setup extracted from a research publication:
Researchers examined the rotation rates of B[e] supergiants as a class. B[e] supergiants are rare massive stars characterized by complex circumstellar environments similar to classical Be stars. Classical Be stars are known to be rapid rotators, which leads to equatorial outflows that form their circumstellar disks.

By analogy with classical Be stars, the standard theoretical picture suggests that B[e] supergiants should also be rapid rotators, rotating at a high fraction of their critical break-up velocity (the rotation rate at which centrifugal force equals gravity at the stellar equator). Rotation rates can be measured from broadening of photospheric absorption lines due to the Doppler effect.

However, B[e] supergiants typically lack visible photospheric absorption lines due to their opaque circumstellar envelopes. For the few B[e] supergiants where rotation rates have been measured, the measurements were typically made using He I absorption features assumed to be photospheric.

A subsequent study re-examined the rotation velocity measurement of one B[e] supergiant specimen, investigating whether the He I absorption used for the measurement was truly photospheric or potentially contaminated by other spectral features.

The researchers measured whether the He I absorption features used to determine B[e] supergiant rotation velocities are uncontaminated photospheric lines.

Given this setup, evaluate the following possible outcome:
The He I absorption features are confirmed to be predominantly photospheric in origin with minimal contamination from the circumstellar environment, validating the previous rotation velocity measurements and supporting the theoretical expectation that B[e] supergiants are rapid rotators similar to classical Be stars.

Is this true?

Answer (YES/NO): NO